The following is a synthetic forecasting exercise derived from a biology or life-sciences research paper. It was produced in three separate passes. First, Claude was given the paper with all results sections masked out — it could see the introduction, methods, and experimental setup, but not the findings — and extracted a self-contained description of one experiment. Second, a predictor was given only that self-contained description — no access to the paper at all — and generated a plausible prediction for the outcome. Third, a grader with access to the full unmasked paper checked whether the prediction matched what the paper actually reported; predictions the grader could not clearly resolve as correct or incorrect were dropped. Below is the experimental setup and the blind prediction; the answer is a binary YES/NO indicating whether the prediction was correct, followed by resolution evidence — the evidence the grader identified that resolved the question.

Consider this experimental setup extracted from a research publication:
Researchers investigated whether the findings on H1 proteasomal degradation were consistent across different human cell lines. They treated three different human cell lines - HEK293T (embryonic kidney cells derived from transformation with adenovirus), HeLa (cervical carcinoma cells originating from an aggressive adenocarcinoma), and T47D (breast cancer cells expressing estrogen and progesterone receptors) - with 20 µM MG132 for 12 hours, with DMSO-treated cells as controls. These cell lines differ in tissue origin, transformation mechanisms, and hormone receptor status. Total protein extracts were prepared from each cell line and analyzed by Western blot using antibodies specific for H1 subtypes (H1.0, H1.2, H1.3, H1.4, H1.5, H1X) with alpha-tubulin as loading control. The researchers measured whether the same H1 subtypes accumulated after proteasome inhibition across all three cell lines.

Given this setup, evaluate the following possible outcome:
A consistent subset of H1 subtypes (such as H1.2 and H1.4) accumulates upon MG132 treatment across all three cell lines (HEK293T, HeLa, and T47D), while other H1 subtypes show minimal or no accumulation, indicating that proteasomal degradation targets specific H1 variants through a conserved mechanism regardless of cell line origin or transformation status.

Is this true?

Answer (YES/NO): NO